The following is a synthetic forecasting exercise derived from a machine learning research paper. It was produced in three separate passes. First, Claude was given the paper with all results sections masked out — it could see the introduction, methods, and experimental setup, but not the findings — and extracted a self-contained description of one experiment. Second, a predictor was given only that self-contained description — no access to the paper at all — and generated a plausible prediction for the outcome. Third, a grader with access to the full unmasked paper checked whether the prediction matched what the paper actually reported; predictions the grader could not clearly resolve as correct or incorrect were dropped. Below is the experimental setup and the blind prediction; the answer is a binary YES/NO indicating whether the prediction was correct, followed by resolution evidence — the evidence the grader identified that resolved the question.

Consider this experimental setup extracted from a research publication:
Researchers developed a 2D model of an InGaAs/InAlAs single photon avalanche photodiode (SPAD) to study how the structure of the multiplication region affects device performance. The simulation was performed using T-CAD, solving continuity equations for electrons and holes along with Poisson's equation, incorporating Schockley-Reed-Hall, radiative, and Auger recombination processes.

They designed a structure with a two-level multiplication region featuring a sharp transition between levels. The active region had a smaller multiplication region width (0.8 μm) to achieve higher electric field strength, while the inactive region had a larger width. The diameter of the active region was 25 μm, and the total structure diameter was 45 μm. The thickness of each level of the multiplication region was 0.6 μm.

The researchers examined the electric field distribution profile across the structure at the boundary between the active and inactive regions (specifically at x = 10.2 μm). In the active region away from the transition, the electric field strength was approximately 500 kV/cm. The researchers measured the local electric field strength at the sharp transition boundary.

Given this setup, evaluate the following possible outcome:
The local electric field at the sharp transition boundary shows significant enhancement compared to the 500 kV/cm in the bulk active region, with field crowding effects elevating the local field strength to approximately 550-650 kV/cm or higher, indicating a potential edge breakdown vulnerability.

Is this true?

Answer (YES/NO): YES